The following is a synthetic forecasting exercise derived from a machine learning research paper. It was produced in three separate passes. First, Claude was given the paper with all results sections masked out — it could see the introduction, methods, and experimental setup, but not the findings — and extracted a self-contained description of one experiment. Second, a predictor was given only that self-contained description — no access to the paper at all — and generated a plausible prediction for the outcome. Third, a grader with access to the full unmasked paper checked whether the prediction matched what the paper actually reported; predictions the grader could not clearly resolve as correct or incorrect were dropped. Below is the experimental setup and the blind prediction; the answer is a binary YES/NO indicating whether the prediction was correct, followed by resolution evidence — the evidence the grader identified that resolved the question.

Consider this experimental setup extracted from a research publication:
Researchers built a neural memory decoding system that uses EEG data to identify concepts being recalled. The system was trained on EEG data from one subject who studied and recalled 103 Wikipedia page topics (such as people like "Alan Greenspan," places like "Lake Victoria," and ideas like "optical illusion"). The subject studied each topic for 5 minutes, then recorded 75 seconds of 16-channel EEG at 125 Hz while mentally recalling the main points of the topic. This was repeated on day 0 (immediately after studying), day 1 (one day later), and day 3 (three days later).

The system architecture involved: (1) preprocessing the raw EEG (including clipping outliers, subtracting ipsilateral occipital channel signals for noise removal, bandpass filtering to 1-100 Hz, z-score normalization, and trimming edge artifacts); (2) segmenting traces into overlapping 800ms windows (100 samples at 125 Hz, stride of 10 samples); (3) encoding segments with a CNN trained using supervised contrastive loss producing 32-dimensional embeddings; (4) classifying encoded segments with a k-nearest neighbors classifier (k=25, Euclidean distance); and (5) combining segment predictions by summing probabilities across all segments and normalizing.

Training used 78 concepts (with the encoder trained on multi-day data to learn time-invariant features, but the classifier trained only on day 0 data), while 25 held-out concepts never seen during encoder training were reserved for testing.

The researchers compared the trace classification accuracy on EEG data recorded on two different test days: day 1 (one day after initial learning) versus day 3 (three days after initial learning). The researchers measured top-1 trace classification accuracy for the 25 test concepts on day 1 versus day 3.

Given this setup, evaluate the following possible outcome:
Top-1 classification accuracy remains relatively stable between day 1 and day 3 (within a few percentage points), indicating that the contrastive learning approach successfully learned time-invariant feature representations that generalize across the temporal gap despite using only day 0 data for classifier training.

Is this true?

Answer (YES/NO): NO